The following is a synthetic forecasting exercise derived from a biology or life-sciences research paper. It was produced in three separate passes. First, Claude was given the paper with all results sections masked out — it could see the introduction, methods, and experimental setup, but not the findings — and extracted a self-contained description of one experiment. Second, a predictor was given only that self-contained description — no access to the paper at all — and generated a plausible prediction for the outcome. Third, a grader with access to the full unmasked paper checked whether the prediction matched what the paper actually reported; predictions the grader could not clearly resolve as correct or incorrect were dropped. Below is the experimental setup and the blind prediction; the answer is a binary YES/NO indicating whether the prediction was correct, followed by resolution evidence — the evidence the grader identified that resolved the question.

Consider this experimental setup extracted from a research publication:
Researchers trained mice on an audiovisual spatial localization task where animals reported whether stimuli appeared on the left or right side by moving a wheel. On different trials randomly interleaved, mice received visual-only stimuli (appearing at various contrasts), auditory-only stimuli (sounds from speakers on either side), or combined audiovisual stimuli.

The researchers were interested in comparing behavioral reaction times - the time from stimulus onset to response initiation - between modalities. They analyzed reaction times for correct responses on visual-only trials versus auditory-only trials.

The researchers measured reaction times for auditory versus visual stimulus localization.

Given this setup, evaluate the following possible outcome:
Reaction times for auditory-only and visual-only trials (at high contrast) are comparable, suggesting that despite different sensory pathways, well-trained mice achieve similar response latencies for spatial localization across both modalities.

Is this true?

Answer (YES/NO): NO